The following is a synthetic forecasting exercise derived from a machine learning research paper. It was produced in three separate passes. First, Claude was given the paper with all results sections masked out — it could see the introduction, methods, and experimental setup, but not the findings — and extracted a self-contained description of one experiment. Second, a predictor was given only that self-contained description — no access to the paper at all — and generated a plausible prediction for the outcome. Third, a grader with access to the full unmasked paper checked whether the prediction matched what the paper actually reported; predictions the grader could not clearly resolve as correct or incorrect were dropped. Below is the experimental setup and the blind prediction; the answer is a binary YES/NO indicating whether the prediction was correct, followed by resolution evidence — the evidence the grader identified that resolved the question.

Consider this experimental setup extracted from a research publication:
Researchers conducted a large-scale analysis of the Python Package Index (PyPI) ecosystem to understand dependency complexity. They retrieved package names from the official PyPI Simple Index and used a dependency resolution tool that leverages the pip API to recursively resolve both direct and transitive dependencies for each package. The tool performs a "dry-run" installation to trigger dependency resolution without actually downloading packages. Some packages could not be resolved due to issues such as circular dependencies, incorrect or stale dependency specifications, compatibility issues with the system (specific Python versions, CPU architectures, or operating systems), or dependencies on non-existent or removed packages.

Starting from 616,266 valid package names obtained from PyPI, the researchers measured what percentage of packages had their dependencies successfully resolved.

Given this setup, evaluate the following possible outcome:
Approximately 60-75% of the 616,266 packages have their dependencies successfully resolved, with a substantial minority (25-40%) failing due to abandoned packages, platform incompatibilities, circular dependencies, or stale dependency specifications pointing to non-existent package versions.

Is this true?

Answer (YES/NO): YES